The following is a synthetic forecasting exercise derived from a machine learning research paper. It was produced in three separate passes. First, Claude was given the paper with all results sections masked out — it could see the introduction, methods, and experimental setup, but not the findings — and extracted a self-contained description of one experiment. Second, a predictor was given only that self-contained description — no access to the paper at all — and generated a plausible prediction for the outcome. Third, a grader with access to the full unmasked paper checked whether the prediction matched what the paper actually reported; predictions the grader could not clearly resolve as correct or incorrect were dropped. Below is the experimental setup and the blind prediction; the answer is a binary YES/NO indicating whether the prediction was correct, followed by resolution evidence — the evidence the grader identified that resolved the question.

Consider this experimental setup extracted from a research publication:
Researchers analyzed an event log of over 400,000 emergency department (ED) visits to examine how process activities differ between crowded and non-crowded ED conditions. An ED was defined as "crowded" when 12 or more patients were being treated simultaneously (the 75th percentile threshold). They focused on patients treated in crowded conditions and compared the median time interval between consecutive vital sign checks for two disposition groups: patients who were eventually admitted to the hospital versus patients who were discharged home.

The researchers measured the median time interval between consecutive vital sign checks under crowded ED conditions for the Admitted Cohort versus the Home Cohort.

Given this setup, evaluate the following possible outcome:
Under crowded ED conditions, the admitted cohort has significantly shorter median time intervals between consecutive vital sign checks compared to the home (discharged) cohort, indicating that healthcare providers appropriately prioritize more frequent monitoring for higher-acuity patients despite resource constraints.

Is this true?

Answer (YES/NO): YES